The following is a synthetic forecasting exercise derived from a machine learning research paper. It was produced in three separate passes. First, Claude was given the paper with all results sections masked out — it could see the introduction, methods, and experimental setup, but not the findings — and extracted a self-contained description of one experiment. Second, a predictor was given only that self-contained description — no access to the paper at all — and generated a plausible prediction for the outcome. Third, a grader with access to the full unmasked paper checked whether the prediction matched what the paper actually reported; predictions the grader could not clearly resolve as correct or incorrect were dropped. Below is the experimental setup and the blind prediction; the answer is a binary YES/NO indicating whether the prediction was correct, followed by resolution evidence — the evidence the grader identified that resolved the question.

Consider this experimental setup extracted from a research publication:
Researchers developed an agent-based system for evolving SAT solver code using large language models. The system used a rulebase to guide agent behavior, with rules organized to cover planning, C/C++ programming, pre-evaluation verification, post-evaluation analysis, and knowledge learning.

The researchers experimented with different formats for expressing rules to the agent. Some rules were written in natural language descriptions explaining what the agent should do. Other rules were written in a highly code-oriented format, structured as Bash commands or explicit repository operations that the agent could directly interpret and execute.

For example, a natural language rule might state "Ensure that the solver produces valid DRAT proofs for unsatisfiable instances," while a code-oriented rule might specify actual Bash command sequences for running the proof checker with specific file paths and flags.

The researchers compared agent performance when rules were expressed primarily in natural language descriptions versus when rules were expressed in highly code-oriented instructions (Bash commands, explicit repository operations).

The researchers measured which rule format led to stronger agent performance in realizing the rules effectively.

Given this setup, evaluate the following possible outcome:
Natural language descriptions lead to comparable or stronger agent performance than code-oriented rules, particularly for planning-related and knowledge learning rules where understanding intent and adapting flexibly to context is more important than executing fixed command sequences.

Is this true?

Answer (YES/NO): NO